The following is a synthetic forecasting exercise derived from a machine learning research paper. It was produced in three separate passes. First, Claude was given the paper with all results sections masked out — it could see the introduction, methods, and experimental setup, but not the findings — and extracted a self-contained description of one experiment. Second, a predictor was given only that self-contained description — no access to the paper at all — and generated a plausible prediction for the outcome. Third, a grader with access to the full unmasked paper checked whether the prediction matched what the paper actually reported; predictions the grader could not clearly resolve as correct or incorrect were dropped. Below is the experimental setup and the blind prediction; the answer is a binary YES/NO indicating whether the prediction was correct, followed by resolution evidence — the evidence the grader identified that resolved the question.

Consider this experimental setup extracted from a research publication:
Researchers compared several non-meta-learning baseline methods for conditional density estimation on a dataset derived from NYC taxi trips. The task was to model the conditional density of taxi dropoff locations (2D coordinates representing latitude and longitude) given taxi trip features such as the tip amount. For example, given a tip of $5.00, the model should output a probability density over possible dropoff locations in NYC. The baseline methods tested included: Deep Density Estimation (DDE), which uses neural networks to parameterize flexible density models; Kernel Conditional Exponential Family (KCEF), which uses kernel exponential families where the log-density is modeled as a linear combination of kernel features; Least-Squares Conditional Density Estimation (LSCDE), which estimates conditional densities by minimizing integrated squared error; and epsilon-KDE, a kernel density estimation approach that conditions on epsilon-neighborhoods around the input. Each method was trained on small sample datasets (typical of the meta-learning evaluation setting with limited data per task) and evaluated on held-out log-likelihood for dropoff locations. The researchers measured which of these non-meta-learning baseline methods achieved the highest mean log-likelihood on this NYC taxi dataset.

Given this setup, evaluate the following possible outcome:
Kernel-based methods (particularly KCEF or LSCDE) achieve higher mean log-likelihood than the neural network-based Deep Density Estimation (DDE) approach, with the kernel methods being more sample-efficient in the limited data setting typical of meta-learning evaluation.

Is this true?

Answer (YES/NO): NO